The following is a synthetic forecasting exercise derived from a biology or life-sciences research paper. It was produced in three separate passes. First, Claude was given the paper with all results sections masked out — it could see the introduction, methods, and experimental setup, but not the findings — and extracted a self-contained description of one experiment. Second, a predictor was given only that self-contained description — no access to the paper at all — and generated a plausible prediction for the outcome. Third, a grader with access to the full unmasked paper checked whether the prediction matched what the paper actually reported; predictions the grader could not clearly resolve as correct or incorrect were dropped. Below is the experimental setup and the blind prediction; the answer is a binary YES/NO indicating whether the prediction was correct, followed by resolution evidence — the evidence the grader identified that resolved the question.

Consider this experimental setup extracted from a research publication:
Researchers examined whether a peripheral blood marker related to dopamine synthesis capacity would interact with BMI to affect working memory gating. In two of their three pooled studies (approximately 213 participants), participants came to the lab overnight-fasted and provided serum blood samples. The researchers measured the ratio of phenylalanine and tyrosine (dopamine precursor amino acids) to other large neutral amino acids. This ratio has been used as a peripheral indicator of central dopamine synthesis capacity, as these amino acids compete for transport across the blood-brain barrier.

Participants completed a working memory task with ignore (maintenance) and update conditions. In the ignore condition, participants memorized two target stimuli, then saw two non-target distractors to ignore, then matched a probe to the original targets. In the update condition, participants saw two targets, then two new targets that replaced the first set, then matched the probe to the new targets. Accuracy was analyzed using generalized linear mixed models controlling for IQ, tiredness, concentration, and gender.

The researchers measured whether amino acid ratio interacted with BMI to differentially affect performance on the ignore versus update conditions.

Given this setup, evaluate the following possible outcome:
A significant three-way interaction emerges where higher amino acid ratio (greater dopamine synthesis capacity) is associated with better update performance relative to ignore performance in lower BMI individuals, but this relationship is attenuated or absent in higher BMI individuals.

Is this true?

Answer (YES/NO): NO